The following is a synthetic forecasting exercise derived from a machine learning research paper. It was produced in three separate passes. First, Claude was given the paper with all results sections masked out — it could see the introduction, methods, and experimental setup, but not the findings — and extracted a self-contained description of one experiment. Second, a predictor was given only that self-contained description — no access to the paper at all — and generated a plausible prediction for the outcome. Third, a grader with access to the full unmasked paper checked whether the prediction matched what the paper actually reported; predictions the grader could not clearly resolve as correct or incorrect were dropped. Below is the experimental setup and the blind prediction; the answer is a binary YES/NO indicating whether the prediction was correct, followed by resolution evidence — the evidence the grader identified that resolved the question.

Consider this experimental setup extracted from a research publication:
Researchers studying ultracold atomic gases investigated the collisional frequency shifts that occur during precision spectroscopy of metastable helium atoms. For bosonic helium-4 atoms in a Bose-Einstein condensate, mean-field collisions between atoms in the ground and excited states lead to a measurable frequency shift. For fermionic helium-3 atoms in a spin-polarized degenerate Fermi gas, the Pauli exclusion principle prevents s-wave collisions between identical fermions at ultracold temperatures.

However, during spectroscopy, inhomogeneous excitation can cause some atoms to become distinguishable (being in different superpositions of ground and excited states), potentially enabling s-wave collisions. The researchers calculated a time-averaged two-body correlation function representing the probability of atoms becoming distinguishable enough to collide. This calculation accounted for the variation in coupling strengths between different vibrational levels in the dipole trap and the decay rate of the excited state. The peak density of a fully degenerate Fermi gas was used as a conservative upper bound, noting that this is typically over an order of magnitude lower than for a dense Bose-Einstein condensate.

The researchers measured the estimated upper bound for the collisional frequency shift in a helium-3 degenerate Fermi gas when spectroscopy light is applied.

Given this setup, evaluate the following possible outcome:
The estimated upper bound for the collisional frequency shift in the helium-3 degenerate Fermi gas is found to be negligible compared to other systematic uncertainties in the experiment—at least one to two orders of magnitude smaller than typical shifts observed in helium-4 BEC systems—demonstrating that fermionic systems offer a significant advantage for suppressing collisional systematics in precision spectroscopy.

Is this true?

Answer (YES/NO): YES